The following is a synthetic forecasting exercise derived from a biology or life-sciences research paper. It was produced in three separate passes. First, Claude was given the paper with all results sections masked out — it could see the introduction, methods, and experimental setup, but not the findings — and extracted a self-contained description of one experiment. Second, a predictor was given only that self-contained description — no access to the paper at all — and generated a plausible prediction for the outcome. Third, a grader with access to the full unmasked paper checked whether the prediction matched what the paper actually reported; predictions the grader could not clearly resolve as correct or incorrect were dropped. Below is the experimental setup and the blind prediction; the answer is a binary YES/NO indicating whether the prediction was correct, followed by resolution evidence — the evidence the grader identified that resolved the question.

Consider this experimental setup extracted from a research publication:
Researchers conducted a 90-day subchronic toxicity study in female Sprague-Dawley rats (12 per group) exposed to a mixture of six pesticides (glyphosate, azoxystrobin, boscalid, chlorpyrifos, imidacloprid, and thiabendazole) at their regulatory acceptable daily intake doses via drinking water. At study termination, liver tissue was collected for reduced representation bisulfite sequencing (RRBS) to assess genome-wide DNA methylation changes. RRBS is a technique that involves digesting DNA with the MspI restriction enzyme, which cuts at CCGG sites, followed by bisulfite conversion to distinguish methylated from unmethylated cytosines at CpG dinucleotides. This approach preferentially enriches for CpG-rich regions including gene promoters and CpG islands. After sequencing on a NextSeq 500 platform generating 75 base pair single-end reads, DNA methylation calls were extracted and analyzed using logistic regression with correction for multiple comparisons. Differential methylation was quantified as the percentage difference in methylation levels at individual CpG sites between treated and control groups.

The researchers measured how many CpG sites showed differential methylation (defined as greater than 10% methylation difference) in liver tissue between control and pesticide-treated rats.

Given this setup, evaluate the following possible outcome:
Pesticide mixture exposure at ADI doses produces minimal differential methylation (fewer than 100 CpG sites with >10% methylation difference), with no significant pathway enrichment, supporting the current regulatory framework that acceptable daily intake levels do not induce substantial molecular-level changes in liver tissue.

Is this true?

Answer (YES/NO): NO